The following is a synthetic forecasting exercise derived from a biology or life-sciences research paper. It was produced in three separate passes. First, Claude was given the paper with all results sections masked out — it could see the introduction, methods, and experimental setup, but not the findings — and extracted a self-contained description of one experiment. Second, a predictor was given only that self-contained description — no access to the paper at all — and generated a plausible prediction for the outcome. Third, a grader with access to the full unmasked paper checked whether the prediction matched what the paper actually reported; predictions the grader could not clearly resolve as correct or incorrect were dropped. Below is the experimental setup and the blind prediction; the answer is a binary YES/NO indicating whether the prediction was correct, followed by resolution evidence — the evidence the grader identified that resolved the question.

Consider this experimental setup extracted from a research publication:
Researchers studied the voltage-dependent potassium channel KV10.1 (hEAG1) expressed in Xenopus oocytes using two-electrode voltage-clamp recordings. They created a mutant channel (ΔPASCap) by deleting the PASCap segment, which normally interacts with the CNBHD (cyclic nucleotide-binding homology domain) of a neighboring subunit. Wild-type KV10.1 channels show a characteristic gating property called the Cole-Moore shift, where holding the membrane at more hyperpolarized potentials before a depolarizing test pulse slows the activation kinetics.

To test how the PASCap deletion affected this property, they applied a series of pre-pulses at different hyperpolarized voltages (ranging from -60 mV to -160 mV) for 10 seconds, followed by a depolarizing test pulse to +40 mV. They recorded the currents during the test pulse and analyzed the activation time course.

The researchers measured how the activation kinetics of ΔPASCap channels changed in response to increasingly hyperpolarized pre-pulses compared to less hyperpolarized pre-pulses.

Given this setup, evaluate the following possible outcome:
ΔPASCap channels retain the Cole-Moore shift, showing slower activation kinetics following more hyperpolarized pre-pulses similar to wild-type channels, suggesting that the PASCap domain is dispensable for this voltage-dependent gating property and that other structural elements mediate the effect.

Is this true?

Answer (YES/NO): YES